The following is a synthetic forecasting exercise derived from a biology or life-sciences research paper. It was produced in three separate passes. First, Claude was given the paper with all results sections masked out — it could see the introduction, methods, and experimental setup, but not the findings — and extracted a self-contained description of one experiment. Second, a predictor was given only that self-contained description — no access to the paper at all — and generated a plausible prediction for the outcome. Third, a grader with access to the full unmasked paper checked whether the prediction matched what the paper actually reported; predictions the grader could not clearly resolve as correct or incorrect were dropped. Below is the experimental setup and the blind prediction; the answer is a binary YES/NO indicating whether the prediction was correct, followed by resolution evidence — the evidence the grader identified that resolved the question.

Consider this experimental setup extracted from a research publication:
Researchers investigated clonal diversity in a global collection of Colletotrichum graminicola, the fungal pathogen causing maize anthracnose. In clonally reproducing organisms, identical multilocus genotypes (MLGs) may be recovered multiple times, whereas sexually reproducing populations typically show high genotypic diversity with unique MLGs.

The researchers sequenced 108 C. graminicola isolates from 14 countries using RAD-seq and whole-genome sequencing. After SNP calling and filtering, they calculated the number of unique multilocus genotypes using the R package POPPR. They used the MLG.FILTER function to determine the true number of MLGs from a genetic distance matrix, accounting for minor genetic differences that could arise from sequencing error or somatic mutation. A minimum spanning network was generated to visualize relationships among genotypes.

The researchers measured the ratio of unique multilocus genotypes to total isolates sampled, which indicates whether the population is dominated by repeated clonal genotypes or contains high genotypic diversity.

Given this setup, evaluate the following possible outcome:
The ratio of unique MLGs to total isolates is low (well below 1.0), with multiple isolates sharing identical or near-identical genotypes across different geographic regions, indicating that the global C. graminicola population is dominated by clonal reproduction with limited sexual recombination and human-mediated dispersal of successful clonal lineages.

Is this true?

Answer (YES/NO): NO